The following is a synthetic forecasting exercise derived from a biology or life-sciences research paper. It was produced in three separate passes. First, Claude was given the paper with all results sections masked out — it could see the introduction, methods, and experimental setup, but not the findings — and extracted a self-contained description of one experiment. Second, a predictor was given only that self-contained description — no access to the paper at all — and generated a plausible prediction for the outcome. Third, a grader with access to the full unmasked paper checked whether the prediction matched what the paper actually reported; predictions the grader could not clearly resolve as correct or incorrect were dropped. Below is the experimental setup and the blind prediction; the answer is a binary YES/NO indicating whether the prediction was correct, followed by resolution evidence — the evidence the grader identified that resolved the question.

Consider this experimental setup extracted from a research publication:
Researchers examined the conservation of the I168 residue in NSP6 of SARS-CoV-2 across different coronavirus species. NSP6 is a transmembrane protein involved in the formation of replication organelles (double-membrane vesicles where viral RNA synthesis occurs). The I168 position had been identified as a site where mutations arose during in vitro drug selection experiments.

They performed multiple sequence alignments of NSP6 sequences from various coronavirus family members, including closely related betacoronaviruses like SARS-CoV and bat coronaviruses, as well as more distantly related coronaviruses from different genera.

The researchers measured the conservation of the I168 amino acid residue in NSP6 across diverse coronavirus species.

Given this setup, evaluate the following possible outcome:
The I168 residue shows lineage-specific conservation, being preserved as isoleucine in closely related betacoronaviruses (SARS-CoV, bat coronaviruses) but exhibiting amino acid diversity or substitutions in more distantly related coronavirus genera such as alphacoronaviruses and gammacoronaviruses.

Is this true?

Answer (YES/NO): NO